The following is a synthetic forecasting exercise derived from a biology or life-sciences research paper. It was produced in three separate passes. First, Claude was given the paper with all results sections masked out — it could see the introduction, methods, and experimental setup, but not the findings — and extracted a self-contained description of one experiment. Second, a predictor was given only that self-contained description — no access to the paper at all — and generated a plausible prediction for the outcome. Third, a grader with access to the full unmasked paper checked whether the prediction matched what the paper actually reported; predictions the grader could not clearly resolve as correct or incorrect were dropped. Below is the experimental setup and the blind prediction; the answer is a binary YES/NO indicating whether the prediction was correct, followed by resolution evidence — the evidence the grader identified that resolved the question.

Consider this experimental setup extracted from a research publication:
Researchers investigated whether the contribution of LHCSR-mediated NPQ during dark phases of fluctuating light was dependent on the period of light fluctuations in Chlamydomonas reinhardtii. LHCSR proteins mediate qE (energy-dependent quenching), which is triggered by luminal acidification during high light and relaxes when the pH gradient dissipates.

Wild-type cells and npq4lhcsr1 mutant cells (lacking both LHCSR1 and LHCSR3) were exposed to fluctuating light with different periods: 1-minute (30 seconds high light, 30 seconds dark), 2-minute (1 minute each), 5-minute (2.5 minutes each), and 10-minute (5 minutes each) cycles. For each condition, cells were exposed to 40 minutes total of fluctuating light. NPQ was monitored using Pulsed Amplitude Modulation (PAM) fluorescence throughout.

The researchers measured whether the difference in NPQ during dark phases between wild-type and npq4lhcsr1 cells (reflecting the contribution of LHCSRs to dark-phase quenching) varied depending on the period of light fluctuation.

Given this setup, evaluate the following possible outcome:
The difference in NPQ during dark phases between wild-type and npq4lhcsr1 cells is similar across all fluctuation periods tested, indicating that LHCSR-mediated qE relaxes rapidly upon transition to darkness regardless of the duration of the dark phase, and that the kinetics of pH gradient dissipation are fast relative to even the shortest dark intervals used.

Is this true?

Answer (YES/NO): NO